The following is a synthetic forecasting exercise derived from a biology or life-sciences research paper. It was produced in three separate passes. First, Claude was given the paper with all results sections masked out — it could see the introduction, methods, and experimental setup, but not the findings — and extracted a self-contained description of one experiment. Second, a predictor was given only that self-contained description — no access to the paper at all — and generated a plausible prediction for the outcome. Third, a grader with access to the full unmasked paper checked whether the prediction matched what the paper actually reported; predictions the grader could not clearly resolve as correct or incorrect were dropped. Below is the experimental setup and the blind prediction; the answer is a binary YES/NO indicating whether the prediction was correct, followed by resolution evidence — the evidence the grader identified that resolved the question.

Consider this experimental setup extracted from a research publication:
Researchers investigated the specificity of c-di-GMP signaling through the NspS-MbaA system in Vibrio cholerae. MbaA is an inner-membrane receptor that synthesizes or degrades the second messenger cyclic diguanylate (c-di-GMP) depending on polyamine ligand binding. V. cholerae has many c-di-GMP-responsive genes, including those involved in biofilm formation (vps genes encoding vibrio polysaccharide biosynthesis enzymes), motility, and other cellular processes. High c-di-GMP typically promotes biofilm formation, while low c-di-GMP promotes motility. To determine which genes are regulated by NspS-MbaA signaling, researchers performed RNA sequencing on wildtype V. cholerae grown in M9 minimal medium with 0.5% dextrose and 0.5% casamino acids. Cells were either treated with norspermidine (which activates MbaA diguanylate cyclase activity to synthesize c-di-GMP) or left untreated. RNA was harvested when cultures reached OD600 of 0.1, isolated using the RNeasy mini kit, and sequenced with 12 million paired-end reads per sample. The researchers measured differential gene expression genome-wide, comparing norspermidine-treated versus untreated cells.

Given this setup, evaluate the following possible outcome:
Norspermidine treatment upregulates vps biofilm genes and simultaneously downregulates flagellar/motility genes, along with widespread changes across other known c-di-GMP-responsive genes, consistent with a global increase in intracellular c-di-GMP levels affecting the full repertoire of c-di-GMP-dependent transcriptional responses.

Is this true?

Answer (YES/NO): NO